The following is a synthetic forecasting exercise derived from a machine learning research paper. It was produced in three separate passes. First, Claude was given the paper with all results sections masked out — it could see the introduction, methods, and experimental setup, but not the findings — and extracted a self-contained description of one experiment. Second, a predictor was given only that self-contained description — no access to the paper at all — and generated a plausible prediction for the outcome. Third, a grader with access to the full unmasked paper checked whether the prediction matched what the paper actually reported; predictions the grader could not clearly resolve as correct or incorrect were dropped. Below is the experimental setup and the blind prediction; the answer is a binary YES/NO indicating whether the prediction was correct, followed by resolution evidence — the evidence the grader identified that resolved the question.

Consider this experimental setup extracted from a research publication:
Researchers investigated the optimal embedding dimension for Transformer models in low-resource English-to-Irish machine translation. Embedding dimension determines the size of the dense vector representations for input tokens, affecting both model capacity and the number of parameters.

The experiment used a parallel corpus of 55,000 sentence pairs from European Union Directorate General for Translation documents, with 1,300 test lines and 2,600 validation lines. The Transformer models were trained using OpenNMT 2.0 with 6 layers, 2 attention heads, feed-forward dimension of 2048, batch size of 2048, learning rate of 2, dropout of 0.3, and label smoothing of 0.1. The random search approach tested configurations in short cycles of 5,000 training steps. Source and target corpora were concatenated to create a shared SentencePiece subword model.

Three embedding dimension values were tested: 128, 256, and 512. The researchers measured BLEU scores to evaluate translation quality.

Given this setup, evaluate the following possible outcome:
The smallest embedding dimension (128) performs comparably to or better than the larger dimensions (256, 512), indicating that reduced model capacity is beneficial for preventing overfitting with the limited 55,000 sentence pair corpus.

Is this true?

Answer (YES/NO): NO